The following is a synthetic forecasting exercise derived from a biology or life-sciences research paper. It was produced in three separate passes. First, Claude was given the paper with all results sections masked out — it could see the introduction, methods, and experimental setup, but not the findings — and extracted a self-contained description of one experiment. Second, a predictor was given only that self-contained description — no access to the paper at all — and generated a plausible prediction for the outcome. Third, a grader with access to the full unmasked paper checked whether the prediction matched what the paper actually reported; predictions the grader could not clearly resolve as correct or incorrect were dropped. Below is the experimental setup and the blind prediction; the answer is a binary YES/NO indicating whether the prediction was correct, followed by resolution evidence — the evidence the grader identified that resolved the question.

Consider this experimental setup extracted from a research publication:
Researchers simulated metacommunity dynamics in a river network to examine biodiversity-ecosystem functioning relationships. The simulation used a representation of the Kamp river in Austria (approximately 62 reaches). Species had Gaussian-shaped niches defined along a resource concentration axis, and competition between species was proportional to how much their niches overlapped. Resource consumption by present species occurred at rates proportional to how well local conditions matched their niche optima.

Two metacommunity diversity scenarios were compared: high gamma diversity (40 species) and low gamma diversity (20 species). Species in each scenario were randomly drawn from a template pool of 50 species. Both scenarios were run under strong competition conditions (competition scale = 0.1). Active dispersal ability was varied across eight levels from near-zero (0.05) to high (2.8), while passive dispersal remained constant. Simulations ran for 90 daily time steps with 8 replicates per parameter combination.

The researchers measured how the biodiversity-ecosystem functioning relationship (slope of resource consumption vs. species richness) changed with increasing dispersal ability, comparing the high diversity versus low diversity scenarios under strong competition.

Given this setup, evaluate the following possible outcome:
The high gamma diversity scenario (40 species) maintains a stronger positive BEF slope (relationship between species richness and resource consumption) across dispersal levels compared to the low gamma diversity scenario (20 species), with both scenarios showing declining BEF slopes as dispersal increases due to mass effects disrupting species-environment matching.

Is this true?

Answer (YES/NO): NO